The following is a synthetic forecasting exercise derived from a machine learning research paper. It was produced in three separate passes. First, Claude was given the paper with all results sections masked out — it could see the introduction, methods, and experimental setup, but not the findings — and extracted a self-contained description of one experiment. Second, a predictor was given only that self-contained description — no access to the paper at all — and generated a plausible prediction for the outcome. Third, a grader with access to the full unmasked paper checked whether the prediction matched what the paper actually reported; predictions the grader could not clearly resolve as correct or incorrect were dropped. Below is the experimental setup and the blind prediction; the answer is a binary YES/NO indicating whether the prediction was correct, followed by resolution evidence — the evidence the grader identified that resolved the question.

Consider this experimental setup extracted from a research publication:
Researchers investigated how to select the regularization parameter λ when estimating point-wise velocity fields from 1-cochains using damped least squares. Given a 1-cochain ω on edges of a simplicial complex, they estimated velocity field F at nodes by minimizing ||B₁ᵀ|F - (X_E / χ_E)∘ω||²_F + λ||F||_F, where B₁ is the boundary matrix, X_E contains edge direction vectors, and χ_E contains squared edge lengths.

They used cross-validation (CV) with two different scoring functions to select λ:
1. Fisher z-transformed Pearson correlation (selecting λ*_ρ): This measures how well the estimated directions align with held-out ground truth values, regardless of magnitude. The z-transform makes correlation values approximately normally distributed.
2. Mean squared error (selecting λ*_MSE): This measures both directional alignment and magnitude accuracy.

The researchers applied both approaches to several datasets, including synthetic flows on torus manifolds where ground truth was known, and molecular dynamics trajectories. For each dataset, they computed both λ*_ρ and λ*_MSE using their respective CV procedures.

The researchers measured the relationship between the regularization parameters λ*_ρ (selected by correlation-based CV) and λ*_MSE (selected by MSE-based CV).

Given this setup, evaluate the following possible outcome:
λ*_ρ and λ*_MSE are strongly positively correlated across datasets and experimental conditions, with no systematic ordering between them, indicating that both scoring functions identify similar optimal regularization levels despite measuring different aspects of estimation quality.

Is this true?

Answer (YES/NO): NO